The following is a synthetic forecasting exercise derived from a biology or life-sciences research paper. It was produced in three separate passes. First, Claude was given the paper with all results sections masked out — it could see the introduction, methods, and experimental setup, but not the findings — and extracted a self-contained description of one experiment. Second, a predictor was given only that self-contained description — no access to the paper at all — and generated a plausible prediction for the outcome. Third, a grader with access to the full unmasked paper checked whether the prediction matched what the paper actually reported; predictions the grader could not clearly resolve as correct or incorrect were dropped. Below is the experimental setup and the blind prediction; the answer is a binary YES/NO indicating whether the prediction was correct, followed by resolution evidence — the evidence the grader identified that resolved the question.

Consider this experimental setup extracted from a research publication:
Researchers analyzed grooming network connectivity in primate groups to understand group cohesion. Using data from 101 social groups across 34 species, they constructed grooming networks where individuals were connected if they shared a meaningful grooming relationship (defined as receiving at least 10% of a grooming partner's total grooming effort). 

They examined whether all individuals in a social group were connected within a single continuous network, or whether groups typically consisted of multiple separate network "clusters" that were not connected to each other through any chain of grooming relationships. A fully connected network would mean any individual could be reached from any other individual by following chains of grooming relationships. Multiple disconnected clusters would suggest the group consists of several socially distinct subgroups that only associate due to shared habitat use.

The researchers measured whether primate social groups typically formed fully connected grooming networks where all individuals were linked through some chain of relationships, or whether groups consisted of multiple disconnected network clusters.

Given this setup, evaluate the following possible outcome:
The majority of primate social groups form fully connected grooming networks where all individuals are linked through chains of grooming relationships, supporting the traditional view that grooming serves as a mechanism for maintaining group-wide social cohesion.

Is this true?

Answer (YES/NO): NO